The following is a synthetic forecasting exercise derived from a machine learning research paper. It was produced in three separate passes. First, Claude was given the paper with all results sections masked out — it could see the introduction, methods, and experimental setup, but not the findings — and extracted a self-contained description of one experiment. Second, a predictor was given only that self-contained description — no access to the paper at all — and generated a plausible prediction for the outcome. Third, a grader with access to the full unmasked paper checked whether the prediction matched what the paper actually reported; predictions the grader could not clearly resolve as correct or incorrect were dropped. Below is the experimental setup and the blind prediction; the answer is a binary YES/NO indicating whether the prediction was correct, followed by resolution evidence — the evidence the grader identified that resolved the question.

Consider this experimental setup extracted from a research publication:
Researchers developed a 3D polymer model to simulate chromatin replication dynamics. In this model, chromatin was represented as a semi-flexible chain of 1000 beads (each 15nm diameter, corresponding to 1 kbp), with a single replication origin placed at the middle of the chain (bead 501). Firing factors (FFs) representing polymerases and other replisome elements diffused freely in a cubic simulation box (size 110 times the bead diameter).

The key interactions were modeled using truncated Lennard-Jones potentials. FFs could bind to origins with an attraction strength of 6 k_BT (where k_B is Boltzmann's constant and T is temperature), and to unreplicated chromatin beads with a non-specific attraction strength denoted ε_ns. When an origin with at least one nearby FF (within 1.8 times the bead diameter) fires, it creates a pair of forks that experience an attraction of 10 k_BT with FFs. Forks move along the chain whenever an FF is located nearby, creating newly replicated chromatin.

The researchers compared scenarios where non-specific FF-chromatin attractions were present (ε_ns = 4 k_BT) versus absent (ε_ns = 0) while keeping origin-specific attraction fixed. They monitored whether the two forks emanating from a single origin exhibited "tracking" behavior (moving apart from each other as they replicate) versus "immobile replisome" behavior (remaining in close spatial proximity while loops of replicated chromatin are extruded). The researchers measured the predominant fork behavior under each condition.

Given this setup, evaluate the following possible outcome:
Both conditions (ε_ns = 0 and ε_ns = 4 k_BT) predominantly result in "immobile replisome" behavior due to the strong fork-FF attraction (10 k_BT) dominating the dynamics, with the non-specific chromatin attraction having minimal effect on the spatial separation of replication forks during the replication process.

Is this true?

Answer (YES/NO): NO